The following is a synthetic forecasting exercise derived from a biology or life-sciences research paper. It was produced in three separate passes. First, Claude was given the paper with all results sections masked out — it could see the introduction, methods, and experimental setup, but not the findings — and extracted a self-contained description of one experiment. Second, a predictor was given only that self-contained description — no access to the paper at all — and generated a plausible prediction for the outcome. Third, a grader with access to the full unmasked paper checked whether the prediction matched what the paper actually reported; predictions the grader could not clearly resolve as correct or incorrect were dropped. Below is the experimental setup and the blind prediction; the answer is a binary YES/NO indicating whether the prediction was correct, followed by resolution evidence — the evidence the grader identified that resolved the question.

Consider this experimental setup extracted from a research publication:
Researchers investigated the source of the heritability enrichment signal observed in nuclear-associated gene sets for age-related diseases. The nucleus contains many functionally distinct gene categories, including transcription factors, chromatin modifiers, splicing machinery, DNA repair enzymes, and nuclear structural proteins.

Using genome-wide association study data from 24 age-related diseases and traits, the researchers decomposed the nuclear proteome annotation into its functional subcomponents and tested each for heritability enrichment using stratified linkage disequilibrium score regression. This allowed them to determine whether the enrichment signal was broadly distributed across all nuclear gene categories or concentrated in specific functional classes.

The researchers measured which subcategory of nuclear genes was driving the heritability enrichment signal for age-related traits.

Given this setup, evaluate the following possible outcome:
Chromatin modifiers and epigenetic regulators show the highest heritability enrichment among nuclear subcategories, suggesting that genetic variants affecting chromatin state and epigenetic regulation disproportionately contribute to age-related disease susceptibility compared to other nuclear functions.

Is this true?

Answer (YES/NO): NO